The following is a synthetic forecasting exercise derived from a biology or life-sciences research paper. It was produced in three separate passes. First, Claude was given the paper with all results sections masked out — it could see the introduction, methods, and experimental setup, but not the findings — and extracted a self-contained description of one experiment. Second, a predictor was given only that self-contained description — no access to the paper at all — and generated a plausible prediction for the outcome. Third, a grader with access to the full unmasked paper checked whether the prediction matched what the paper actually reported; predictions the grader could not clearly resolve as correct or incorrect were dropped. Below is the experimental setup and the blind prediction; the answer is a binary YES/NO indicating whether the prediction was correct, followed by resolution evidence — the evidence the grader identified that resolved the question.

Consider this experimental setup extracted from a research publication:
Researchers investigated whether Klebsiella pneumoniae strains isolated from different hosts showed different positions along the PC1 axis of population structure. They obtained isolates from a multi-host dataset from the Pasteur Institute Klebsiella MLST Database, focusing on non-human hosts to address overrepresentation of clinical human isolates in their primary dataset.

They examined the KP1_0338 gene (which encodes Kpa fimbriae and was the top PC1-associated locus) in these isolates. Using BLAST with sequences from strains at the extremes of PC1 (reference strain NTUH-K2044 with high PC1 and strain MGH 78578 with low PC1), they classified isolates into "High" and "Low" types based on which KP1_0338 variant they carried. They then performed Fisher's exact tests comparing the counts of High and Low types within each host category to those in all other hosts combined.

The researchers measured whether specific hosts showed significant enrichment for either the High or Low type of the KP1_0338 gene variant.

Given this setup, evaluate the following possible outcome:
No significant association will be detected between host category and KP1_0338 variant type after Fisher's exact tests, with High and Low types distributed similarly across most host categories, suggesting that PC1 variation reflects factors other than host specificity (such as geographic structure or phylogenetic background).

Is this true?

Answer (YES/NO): NO